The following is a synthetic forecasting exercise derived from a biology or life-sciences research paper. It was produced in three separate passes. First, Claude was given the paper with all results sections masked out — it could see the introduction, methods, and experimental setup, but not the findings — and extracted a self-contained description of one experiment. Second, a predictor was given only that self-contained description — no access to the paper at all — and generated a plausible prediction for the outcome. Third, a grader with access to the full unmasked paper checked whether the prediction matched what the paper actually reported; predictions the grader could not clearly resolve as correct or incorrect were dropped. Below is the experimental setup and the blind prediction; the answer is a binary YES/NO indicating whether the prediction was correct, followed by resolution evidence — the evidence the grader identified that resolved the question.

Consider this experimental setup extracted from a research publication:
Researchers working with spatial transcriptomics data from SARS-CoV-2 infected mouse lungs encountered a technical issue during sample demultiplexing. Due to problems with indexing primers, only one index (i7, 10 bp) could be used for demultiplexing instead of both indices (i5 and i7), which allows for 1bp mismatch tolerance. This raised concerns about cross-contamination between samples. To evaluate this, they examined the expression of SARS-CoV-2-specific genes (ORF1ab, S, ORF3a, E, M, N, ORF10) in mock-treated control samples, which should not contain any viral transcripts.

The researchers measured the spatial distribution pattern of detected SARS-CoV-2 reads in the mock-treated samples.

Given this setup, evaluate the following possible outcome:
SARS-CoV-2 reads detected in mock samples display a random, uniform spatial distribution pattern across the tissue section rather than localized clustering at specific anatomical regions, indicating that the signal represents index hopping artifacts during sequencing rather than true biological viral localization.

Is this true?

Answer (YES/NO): NO